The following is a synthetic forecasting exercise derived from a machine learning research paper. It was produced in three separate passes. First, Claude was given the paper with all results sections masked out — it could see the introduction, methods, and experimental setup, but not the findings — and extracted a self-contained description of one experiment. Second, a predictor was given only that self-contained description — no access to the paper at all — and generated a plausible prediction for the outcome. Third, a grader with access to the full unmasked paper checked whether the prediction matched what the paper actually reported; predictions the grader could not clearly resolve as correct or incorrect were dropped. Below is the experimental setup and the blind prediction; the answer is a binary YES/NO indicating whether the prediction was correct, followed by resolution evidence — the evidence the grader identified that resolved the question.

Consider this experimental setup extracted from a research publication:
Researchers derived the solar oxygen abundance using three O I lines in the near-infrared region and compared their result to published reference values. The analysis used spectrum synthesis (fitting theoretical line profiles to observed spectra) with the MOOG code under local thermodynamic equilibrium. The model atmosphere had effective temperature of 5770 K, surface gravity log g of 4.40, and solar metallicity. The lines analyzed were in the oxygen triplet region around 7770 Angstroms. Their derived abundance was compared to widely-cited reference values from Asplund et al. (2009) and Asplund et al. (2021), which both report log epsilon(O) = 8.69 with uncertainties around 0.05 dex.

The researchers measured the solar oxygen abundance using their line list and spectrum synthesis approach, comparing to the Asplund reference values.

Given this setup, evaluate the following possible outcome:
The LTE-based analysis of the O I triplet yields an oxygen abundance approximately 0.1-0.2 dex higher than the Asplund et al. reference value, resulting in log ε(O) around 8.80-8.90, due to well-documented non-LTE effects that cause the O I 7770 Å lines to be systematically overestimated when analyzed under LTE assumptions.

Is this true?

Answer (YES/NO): YES